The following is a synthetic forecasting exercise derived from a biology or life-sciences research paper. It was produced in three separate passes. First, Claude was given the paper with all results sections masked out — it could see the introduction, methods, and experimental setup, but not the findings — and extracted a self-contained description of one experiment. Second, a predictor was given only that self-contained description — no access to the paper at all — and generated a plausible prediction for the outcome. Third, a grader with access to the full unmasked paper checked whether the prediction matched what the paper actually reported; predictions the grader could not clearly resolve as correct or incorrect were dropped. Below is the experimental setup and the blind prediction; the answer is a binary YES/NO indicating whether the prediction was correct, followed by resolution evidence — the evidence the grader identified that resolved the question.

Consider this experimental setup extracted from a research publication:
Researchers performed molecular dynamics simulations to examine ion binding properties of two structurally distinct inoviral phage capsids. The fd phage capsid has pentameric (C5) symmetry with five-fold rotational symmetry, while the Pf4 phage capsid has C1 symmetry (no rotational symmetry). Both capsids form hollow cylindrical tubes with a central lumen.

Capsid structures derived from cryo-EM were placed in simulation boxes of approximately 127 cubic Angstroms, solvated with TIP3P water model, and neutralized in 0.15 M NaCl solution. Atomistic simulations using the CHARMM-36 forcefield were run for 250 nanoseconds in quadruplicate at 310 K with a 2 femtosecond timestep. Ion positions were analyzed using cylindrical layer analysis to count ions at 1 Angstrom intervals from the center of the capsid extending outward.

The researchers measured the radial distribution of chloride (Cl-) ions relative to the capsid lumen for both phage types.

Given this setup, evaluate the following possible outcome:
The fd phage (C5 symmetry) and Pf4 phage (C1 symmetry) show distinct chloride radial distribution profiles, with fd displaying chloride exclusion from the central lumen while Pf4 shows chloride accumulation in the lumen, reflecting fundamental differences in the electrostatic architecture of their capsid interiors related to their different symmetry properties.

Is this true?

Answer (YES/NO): NO